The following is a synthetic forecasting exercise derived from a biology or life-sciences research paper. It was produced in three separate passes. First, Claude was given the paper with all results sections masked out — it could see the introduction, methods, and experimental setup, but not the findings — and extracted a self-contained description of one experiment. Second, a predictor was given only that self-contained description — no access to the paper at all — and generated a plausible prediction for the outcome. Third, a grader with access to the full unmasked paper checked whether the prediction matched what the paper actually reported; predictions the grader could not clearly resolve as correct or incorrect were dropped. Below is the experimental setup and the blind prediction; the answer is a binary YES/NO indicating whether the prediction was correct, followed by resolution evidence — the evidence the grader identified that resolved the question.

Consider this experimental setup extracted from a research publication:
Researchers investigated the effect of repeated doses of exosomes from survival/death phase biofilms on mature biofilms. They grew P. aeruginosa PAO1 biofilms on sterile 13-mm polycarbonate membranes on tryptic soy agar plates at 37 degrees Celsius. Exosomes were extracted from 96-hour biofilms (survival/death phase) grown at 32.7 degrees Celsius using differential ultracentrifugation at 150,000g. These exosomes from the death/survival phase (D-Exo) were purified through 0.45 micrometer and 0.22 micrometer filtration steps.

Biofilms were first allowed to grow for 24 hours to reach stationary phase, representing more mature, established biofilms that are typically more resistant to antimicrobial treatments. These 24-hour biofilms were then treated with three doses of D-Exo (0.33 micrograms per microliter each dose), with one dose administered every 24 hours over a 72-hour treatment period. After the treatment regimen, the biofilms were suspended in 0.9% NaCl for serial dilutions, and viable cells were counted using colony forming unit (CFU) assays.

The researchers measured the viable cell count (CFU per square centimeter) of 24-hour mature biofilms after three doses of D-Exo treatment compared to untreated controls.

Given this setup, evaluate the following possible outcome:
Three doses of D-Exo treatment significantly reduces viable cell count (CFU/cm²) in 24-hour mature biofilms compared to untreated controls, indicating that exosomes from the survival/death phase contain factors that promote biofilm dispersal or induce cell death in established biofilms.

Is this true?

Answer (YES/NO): YES